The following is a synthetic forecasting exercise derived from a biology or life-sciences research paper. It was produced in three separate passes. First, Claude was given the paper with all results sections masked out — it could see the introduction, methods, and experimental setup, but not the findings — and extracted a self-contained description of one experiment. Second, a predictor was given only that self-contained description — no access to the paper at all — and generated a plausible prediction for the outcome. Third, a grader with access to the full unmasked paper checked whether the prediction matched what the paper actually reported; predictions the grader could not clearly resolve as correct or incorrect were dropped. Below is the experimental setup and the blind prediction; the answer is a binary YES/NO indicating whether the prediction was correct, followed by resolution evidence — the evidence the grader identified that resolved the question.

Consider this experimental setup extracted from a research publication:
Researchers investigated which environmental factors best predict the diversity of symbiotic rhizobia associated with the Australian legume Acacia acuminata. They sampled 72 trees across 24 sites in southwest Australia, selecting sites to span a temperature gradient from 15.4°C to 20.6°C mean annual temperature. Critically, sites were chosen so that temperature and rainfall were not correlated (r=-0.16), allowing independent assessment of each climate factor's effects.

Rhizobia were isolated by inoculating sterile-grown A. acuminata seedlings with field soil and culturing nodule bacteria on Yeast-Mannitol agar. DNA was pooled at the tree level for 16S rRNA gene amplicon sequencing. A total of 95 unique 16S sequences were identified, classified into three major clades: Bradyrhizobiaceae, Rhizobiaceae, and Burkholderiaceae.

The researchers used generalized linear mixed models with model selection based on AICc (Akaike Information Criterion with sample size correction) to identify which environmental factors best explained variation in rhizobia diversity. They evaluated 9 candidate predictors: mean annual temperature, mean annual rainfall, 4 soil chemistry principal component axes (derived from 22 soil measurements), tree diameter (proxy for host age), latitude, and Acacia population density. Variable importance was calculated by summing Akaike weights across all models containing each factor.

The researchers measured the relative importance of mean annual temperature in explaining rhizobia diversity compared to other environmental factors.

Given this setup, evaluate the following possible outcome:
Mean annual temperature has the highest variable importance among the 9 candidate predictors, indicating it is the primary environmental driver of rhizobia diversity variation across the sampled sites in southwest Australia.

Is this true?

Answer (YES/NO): NO